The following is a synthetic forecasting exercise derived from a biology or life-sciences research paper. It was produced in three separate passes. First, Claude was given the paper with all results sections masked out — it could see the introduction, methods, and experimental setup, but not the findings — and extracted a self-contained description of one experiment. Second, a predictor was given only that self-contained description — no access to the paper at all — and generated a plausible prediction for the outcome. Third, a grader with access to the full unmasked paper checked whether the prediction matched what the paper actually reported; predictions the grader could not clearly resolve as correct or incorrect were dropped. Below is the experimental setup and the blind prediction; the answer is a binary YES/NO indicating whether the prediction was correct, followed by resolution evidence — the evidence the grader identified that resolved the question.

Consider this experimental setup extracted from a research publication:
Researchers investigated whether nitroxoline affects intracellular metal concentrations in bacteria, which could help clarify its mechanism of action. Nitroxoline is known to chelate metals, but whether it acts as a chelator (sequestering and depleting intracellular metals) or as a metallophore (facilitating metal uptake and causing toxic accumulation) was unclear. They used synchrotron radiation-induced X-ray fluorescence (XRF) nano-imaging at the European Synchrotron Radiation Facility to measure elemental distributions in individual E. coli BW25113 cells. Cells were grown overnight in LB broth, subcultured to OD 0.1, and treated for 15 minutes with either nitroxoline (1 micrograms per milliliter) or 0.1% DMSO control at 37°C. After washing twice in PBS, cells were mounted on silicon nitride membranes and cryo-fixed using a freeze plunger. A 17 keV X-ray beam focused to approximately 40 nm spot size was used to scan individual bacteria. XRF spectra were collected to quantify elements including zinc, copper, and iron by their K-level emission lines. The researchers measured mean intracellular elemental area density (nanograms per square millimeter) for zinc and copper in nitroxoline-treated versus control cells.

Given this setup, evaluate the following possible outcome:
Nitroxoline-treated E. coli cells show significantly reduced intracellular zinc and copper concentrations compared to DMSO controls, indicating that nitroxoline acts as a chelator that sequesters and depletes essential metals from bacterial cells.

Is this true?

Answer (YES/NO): NO